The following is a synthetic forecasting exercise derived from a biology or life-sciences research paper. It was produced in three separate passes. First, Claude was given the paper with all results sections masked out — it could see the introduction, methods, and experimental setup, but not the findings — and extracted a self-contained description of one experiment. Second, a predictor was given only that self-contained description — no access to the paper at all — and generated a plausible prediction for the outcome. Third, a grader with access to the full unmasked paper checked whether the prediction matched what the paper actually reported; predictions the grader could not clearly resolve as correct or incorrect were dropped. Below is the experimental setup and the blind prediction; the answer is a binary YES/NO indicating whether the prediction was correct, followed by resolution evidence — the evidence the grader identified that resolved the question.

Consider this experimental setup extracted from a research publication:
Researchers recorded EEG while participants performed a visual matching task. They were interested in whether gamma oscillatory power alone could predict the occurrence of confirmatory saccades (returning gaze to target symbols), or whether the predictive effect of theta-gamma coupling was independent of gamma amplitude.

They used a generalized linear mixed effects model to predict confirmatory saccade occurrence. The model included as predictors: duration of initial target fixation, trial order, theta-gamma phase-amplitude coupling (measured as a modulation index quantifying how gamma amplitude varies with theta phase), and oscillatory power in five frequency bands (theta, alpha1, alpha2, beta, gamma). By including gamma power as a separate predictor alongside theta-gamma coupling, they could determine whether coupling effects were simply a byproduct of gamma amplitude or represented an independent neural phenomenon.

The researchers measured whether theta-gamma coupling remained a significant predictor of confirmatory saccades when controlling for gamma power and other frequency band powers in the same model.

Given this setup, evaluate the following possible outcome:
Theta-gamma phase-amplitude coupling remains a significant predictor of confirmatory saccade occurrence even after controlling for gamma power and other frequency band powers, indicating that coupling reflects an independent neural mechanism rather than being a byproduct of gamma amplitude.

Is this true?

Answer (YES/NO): YES